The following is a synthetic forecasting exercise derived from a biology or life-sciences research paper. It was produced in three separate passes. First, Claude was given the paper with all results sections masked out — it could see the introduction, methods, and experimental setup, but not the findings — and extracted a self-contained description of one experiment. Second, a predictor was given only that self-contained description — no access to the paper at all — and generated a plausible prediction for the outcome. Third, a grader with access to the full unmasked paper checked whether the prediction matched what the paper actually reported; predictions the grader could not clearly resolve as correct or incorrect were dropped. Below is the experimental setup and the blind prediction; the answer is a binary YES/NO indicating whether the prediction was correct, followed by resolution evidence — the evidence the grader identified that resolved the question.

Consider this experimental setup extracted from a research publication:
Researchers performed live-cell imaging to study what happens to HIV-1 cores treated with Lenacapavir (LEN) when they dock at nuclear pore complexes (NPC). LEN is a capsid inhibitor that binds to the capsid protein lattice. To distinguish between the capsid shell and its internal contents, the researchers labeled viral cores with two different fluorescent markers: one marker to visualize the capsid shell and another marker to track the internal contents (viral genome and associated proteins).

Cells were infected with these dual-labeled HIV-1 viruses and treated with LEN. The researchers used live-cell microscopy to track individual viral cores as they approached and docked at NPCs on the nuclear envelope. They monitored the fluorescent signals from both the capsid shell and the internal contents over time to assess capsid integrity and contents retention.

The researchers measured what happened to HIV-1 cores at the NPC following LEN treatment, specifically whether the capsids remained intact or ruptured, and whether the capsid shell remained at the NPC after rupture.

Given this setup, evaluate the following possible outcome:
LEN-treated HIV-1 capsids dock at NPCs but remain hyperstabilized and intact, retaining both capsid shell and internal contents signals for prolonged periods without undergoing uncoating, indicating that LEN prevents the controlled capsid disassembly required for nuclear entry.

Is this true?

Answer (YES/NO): NO